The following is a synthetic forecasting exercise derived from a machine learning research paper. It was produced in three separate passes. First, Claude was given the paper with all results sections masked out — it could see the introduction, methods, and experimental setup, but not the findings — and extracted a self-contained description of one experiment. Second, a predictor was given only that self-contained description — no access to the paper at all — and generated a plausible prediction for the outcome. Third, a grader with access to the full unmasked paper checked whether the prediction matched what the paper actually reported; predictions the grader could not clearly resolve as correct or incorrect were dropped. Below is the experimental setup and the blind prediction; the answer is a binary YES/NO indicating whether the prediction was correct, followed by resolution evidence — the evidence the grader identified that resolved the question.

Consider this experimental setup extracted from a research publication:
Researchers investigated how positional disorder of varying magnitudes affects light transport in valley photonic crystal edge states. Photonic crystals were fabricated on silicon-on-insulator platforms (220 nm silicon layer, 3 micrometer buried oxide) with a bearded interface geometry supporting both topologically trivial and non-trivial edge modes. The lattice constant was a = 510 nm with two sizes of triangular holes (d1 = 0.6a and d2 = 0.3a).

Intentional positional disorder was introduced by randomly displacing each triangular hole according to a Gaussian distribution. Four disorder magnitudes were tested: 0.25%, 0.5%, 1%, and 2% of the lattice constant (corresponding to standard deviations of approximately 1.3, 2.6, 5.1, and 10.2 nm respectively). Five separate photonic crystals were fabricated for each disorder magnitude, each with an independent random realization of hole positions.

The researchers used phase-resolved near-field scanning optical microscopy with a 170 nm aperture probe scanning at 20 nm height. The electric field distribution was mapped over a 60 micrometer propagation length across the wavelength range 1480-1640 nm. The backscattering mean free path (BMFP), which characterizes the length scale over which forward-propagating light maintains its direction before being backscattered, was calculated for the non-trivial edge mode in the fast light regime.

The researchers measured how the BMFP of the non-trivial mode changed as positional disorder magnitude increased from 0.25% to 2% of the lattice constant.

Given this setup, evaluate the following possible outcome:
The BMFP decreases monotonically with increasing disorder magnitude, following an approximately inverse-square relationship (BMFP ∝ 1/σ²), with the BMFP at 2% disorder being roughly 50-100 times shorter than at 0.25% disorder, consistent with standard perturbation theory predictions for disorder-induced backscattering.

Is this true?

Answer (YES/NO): NO